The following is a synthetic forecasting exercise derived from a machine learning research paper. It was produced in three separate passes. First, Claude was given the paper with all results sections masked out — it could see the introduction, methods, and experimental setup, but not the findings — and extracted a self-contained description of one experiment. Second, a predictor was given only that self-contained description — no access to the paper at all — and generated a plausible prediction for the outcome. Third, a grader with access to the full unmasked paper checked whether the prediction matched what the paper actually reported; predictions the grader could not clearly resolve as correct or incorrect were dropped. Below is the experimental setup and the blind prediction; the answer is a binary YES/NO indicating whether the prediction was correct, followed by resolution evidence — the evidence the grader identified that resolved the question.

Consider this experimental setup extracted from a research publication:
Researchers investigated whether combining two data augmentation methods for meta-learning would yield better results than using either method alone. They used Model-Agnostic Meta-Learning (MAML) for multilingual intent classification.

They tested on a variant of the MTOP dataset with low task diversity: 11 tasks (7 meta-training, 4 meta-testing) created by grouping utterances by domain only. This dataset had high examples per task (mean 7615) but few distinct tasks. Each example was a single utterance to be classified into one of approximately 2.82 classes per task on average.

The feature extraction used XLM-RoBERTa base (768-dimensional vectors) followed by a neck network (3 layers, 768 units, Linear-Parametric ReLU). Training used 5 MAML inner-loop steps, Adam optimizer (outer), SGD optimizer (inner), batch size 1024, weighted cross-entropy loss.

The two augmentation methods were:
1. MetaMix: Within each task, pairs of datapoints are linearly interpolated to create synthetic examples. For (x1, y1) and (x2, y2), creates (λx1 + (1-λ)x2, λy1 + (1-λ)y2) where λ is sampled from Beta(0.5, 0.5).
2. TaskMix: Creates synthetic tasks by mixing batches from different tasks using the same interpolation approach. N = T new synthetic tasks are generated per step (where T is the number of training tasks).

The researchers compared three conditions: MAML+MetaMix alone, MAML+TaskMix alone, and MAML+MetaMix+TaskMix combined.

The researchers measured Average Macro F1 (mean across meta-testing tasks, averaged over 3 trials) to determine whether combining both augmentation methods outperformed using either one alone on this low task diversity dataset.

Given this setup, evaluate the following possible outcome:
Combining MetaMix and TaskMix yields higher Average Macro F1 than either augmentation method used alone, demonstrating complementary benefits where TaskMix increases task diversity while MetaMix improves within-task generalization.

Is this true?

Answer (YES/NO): NO